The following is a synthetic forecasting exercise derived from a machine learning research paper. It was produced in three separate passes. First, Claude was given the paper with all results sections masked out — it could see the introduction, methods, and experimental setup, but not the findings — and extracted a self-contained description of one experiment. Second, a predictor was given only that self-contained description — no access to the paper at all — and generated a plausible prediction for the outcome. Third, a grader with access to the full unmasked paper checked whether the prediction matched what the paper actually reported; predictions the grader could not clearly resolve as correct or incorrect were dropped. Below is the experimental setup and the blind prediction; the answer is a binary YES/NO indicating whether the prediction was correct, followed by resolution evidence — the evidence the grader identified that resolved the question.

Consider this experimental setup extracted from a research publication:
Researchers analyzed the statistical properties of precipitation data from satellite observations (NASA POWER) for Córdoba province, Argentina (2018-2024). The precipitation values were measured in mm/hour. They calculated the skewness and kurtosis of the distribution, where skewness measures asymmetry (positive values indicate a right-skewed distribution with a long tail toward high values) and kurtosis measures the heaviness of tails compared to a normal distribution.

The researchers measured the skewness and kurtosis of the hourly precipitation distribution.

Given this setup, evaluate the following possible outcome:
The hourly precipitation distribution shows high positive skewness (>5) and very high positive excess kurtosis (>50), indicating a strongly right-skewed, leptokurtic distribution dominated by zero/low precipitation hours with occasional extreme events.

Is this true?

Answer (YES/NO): YES